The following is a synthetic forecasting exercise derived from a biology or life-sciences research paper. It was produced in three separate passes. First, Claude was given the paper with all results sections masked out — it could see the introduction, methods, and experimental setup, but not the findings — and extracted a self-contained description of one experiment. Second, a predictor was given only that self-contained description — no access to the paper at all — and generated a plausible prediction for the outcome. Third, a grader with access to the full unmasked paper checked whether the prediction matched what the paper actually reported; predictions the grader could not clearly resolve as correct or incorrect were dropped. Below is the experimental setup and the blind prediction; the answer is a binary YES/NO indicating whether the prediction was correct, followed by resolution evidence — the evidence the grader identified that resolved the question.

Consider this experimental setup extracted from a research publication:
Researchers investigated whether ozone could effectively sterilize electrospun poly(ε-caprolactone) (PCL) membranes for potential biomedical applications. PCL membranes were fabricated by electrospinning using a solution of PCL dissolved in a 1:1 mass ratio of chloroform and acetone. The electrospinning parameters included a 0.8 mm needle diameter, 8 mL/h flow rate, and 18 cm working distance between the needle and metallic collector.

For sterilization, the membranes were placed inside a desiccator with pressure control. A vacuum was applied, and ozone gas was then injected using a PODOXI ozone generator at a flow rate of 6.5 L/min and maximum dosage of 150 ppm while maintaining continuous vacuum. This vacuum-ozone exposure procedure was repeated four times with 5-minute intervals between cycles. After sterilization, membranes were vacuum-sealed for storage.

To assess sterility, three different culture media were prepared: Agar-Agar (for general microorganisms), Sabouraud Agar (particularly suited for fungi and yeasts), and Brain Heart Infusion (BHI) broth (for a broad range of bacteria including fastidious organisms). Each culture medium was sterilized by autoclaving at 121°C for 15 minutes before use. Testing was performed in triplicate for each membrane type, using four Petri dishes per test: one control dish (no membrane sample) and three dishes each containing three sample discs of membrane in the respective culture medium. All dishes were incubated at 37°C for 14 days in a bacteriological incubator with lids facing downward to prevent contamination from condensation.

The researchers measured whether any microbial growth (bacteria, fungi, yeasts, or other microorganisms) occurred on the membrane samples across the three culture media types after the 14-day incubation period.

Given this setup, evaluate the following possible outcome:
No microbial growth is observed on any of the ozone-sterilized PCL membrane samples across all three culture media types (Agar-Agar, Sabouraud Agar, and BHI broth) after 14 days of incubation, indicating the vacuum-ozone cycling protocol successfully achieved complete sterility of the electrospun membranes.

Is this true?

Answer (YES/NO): YES